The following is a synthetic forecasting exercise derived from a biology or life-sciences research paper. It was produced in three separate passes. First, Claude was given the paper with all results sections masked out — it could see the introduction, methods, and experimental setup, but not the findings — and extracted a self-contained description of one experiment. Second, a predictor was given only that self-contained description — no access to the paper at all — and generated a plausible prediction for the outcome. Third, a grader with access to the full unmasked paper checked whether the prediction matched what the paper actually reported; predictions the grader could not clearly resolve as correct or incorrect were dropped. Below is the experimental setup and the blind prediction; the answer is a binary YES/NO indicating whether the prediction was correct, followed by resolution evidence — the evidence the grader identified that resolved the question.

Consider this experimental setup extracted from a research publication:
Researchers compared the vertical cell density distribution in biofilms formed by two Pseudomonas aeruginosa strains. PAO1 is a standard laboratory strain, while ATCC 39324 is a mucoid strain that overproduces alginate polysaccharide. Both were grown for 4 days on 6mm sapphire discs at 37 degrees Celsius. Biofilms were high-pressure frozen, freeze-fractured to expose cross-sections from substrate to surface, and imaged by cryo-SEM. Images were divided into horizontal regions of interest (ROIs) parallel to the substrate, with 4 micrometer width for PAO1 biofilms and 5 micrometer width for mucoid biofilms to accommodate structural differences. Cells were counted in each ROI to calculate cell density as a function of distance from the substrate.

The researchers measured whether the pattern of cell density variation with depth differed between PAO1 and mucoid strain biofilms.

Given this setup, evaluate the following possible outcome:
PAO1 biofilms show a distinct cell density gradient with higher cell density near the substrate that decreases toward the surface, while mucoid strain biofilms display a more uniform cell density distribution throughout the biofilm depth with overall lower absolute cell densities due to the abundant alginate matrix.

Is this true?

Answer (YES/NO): NO